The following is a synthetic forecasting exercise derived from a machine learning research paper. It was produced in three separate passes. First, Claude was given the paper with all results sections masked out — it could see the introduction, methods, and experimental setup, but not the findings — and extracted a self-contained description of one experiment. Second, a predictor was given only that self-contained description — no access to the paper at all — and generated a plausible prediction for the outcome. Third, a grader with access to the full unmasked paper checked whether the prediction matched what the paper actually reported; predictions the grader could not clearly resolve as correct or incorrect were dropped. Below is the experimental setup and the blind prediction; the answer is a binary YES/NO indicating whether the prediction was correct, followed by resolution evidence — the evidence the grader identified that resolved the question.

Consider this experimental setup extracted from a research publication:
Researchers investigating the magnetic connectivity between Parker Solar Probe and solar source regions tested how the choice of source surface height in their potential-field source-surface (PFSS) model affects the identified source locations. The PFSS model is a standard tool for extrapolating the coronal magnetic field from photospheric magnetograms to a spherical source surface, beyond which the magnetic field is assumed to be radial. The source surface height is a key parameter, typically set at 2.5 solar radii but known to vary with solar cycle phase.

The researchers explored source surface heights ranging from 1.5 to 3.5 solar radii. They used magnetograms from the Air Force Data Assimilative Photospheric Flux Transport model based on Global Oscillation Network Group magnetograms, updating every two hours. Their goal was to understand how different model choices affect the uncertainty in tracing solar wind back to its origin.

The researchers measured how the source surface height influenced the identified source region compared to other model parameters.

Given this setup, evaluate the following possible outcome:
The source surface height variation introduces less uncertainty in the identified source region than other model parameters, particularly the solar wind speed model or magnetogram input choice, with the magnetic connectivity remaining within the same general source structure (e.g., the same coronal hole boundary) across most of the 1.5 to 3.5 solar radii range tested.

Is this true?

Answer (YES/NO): NO